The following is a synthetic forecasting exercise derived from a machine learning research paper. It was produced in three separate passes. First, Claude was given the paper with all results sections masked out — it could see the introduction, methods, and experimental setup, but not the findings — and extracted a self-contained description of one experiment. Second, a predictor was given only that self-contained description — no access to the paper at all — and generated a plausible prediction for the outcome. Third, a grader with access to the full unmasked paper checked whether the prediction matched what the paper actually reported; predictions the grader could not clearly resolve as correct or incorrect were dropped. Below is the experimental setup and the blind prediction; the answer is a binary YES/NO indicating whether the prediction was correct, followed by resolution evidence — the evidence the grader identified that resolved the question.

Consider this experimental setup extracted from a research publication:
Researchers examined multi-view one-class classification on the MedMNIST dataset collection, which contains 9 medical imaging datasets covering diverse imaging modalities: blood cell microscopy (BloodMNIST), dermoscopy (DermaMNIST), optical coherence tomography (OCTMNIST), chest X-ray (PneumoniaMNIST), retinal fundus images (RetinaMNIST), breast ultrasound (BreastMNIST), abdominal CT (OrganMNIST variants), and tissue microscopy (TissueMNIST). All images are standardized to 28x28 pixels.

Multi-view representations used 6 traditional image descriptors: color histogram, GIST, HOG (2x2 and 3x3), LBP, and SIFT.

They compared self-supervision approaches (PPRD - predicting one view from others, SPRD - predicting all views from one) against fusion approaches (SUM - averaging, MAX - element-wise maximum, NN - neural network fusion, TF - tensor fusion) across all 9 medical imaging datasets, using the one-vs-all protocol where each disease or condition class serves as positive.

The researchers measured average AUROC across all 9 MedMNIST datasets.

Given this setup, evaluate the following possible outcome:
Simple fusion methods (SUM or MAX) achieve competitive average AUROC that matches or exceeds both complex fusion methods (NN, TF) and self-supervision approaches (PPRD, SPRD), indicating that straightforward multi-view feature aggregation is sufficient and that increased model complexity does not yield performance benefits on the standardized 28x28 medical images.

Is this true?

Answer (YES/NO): NO